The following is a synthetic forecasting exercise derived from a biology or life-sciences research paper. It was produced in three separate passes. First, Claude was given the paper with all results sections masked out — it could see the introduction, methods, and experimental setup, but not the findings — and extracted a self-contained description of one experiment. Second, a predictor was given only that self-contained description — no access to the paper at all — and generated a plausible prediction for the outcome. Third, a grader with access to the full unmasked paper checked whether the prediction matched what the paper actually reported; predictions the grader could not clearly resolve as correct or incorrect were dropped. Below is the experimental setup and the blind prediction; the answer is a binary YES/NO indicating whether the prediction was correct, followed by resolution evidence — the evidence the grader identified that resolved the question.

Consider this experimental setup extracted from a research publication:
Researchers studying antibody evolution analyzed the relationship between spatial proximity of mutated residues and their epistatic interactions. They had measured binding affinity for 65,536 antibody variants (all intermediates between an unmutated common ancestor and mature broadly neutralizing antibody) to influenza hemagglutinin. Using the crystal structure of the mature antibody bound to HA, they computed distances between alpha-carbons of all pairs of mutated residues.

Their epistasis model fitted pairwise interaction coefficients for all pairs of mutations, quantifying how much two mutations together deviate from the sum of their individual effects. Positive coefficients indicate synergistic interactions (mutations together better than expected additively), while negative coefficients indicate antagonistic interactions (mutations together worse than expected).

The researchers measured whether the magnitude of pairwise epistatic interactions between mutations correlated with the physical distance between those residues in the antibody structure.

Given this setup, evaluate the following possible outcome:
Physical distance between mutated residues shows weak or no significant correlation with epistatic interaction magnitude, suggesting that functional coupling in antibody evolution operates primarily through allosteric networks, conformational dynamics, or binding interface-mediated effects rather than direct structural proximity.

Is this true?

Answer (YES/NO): YES